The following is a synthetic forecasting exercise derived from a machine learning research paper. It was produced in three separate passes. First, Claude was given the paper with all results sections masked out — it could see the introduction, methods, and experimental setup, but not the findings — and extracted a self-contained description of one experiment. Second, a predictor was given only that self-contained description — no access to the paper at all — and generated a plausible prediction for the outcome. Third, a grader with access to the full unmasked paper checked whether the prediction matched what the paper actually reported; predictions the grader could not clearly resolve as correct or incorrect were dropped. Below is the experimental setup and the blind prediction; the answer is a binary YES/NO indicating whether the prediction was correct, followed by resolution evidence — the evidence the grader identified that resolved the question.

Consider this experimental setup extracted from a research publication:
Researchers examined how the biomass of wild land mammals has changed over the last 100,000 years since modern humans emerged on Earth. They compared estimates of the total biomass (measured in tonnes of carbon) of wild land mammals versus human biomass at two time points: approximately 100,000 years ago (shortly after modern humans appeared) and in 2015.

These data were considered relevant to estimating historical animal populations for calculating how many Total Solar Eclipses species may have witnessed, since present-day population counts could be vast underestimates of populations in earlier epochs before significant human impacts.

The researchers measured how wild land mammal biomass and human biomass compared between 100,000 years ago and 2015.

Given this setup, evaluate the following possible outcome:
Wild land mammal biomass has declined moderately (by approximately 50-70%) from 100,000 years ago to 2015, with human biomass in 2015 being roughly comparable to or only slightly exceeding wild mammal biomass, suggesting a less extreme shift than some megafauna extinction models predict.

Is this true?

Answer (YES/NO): NO